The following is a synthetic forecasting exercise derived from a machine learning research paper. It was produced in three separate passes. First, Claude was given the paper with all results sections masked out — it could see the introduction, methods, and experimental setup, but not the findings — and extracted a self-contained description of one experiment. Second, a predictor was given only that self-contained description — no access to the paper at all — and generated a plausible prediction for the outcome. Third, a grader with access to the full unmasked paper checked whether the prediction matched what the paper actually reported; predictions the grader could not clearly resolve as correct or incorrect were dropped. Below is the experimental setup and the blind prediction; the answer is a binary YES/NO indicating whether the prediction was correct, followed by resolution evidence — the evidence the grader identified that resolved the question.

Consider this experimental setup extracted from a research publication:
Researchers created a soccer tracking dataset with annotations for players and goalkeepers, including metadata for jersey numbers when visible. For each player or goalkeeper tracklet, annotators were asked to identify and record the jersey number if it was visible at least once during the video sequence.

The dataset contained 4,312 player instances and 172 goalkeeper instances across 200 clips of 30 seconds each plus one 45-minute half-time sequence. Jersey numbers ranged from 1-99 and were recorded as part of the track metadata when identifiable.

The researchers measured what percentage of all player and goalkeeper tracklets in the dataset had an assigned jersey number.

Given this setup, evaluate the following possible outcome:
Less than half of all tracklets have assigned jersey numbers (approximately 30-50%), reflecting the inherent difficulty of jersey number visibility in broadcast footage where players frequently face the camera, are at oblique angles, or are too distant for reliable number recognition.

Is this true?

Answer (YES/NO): NO